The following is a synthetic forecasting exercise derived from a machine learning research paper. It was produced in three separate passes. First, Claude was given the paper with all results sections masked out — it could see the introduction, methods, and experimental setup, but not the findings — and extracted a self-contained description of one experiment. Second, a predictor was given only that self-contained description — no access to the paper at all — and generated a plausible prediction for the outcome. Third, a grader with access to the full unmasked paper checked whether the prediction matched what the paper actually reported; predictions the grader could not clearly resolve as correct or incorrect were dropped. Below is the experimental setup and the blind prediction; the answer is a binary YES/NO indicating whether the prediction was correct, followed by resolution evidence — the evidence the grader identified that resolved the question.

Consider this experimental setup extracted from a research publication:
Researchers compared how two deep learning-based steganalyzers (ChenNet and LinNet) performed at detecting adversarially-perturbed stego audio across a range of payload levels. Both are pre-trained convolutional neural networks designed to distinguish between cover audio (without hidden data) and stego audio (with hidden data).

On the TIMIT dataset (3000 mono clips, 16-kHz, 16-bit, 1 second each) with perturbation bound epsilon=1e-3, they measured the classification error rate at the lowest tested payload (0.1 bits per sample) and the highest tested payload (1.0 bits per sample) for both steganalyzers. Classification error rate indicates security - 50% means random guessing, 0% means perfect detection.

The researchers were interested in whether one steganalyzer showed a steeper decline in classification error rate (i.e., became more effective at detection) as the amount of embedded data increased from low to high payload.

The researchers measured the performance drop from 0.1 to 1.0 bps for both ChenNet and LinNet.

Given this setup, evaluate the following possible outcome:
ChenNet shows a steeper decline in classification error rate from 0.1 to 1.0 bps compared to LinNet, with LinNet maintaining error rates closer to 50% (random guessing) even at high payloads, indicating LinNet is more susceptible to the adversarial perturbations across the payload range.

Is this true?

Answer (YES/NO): NO